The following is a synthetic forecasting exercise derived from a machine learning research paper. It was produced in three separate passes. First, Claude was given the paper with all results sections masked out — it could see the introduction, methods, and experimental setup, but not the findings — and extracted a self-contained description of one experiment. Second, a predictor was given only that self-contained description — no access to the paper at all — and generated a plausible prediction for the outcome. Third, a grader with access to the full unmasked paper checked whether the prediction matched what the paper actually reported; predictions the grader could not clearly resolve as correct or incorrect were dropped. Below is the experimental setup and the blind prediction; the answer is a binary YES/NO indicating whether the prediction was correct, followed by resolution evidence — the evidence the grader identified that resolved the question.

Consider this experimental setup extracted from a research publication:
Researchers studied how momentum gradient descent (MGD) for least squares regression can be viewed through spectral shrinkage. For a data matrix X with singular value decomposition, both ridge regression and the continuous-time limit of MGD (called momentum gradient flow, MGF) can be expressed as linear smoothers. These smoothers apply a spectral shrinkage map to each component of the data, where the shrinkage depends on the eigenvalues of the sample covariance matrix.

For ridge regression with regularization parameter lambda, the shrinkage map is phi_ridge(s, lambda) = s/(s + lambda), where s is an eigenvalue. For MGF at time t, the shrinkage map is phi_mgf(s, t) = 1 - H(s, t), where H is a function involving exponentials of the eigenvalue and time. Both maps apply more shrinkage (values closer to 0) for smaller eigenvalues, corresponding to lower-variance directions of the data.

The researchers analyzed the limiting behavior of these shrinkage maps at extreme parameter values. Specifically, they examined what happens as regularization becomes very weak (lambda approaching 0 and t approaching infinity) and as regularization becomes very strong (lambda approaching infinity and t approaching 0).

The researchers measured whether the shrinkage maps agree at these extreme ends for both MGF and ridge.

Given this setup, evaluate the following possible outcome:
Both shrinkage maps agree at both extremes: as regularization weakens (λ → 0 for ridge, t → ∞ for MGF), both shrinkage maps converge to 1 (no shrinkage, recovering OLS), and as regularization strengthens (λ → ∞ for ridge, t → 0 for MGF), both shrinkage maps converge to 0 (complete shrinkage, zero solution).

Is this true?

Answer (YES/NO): YES